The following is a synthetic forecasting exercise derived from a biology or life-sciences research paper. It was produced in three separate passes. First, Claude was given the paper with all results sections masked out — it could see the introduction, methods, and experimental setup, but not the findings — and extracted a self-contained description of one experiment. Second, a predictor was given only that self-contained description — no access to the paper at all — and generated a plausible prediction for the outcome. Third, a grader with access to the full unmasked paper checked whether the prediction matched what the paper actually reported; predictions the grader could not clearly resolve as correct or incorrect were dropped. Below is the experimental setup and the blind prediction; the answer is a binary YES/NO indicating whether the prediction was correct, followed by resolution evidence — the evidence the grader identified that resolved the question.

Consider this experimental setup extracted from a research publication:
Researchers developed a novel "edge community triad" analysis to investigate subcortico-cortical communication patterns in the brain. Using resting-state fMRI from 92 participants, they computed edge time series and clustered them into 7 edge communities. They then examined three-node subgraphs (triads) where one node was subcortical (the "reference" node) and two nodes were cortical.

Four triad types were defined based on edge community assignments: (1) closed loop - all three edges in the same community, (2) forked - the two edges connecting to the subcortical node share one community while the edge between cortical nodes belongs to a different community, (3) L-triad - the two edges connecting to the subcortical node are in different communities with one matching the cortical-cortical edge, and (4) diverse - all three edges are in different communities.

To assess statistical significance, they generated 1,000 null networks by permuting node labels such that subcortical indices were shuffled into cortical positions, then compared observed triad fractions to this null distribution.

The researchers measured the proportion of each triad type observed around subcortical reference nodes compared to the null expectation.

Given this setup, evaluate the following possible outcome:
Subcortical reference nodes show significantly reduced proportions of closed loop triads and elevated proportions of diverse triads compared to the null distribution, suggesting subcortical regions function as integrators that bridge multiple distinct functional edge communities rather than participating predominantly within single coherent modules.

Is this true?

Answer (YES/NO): NO